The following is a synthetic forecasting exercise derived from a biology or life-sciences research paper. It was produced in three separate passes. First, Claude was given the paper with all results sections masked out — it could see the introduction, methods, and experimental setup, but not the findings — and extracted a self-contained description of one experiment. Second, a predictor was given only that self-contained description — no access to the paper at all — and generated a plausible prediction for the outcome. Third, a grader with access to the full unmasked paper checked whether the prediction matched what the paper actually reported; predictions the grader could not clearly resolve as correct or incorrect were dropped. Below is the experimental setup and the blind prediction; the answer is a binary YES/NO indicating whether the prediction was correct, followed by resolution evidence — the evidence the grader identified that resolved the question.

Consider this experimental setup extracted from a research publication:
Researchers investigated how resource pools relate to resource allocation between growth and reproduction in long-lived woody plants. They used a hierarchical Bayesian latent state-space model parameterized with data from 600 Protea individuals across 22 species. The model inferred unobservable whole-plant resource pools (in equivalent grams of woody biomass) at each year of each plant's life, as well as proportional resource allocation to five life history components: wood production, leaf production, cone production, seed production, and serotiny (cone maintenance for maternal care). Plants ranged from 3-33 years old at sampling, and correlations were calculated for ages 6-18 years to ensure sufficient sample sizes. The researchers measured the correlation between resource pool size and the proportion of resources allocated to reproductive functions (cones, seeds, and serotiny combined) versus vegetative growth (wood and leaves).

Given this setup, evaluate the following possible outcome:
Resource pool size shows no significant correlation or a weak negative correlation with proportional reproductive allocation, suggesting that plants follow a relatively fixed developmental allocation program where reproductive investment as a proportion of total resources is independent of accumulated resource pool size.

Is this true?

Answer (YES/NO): NO